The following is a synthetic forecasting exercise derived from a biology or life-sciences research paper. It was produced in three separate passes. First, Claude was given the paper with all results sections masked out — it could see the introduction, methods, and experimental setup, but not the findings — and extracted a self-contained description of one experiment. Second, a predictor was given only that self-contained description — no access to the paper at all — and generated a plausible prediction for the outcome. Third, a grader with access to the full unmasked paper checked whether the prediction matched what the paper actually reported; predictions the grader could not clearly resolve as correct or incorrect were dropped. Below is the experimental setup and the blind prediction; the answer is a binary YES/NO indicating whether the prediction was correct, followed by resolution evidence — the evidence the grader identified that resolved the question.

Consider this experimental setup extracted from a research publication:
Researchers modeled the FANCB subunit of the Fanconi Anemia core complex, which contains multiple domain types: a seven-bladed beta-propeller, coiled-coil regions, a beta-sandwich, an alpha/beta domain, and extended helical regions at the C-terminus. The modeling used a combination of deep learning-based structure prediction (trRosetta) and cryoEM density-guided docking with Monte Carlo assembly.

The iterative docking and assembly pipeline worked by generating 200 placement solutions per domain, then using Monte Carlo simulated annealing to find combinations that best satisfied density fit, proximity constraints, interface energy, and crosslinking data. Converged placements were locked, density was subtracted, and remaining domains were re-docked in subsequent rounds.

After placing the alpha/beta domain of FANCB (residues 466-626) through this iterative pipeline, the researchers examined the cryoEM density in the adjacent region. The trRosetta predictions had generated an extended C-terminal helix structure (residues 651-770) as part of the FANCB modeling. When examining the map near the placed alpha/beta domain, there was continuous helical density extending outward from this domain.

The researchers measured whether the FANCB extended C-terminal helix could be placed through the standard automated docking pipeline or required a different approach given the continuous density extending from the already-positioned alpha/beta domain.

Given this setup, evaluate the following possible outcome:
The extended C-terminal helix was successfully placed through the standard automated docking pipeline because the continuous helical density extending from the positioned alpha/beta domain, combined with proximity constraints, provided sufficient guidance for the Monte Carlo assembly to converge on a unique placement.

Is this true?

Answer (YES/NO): NO